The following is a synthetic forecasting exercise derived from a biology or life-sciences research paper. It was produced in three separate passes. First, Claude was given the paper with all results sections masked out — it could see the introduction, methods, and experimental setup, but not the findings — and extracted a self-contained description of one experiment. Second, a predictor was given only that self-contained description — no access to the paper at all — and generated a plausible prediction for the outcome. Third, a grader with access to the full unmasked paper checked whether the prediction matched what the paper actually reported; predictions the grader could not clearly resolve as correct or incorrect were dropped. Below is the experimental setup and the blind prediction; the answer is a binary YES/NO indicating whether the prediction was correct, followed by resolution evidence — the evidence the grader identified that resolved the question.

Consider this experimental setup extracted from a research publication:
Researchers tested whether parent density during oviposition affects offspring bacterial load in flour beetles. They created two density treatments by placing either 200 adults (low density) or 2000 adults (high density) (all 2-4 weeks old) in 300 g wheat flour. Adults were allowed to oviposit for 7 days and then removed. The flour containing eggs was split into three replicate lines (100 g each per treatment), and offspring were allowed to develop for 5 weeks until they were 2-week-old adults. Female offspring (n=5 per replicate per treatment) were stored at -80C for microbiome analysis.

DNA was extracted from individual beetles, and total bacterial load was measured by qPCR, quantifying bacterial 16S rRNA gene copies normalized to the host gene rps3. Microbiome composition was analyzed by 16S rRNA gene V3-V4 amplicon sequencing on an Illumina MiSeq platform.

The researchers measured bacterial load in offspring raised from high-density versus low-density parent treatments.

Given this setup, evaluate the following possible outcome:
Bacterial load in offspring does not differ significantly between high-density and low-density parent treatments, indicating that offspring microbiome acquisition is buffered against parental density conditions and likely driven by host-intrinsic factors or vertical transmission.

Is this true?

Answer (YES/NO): NO